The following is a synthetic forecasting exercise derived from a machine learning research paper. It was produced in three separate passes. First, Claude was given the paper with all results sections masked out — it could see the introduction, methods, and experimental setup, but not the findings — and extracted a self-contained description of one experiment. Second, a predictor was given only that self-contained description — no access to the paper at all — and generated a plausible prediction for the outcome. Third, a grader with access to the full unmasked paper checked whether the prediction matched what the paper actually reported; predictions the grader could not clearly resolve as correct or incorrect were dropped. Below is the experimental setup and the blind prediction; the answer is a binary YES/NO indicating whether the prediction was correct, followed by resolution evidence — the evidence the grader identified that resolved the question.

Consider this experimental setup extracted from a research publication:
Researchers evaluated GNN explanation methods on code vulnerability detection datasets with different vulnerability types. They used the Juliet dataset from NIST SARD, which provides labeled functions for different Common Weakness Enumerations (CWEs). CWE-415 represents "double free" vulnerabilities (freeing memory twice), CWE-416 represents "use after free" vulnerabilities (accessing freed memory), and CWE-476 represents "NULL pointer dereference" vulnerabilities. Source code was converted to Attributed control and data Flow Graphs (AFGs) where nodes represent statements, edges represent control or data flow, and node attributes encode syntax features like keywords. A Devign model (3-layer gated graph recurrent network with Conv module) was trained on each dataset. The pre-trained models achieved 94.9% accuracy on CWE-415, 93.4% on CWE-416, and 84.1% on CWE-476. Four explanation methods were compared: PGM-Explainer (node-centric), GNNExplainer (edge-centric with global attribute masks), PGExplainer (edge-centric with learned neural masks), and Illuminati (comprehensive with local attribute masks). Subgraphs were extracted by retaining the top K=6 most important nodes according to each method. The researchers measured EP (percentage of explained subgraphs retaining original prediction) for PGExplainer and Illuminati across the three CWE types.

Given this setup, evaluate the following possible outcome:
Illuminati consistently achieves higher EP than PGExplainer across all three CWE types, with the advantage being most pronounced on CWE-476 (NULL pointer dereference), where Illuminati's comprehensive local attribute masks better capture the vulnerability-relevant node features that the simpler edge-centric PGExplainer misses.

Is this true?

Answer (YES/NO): NO